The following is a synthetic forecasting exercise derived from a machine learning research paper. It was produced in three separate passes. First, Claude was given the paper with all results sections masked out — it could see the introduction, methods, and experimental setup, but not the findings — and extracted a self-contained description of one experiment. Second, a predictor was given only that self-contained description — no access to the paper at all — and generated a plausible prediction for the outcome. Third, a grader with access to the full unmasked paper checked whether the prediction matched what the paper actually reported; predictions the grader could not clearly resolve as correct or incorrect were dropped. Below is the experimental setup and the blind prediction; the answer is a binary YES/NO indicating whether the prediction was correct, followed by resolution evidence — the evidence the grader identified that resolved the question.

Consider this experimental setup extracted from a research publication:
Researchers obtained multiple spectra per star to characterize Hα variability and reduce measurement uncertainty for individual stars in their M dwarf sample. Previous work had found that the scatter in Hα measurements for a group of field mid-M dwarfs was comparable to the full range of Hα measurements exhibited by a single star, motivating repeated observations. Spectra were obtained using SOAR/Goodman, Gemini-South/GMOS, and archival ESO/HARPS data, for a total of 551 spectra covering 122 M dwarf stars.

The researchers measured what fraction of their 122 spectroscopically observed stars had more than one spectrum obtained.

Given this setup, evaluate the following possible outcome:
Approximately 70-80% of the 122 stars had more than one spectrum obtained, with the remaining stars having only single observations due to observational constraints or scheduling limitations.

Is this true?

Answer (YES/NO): NO